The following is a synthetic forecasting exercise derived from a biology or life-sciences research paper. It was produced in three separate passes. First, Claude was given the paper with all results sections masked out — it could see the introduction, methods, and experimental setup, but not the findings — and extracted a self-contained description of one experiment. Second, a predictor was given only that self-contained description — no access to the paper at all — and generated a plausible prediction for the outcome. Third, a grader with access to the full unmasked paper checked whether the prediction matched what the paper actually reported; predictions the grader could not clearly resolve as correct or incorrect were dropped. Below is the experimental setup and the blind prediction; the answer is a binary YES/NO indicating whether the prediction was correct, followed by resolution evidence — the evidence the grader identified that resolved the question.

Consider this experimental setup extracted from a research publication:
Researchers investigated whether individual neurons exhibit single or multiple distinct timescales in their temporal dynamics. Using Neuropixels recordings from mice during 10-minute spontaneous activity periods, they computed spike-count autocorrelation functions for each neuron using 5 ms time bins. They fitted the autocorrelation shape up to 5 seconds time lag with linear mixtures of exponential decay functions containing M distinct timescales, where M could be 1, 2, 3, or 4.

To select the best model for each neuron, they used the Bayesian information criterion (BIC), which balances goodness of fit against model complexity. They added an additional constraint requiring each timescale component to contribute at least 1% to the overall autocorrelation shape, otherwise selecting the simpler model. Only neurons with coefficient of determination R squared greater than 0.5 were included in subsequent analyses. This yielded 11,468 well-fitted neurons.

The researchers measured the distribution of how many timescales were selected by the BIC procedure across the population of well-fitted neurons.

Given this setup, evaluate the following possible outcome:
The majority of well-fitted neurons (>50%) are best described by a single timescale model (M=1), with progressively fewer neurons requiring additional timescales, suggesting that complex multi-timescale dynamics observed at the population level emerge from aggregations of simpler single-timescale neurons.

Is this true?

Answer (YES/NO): NO